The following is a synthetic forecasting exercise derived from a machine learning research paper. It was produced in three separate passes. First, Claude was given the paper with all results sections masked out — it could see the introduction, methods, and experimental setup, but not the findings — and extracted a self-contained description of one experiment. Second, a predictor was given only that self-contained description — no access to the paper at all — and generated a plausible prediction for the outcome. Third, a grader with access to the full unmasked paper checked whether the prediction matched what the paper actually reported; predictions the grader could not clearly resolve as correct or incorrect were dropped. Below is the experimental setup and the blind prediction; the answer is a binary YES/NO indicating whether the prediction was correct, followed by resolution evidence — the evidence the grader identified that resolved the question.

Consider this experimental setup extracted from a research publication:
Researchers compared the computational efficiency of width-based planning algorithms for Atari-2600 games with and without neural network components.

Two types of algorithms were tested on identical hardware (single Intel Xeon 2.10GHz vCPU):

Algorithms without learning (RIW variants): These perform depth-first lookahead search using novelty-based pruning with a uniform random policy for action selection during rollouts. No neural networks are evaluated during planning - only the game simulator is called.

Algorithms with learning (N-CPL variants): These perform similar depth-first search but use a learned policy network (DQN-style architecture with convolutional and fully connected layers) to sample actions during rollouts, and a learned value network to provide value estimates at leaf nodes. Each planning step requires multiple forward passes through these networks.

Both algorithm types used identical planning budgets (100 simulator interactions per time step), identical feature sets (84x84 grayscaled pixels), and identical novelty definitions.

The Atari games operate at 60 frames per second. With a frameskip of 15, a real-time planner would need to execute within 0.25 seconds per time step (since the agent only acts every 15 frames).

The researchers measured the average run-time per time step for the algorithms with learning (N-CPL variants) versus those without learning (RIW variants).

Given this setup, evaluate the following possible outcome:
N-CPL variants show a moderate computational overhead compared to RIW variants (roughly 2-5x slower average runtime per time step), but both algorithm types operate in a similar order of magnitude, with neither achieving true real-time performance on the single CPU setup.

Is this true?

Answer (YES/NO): YES